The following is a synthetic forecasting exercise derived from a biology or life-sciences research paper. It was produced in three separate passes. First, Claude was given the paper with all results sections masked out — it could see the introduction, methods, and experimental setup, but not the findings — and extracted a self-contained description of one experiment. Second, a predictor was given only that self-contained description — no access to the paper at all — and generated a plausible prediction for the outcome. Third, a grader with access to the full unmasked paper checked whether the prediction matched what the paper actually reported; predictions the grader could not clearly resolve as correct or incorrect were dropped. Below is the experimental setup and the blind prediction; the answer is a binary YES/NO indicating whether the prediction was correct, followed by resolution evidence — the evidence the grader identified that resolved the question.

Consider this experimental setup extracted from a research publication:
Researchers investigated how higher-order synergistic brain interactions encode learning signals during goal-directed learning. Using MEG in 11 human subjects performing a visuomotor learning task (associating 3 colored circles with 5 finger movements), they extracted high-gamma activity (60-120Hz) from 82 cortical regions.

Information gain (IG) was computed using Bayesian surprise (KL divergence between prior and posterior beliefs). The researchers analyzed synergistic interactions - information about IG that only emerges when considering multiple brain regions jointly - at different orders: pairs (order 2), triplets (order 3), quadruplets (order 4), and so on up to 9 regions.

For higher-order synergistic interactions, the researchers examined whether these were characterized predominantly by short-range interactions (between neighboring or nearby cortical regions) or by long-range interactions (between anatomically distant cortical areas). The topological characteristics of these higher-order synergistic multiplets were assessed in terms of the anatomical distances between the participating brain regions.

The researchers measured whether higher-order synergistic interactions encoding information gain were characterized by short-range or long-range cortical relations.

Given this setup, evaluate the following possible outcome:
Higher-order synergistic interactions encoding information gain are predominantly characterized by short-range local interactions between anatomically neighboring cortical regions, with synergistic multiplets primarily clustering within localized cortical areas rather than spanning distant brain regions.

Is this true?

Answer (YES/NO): NO